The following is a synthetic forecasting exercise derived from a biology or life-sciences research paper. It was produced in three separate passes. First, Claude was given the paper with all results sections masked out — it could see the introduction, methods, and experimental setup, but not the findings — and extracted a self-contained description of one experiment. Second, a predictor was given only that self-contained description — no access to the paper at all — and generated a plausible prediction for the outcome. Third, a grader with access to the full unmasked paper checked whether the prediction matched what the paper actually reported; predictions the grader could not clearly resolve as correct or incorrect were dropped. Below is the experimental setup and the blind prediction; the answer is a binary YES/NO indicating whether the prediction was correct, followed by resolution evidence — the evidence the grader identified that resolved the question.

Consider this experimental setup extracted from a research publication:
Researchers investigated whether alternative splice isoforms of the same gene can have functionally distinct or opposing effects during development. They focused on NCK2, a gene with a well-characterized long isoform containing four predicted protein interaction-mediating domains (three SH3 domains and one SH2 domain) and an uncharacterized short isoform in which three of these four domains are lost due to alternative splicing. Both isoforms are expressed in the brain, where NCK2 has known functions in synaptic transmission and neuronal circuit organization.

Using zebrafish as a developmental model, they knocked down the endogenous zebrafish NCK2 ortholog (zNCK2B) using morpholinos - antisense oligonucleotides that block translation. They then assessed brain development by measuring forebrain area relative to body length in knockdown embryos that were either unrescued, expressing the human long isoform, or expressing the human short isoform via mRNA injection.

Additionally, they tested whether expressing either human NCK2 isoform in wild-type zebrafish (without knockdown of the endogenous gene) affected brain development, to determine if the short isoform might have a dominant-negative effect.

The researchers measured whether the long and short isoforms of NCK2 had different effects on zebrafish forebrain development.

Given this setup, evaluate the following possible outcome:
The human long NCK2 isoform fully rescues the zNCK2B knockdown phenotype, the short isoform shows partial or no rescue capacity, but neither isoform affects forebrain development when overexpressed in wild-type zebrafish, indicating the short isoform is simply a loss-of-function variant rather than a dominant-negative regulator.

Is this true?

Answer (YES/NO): NO